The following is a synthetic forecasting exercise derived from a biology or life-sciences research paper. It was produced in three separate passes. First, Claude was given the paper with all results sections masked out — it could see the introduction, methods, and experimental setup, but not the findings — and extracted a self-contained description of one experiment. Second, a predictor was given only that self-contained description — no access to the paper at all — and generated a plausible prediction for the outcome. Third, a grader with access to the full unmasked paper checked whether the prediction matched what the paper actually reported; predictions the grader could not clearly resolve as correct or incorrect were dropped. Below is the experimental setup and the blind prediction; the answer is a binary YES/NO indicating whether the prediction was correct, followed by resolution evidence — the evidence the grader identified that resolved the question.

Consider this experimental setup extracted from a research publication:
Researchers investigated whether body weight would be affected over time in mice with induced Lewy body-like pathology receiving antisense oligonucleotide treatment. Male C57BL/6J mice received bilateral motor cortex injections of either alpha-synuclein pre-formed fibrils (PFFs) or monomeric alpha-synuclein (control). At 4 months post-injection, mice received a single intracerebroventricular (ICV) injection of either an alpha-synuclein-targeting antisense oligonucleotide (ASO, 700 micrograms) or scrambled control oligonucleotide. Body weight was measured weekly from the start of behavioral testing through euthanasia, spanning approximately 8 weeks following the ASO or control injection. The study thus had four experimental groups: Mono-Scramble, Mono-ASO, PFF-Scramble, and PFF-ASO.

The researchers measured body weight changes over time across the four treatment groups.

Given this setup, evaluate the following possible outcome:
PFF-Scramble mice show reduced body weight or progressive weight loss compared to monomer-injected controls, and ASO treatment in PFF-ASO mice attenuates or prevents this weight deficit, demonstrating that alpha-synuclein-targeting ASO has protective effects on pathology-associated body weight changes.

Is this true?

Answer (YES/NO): NO